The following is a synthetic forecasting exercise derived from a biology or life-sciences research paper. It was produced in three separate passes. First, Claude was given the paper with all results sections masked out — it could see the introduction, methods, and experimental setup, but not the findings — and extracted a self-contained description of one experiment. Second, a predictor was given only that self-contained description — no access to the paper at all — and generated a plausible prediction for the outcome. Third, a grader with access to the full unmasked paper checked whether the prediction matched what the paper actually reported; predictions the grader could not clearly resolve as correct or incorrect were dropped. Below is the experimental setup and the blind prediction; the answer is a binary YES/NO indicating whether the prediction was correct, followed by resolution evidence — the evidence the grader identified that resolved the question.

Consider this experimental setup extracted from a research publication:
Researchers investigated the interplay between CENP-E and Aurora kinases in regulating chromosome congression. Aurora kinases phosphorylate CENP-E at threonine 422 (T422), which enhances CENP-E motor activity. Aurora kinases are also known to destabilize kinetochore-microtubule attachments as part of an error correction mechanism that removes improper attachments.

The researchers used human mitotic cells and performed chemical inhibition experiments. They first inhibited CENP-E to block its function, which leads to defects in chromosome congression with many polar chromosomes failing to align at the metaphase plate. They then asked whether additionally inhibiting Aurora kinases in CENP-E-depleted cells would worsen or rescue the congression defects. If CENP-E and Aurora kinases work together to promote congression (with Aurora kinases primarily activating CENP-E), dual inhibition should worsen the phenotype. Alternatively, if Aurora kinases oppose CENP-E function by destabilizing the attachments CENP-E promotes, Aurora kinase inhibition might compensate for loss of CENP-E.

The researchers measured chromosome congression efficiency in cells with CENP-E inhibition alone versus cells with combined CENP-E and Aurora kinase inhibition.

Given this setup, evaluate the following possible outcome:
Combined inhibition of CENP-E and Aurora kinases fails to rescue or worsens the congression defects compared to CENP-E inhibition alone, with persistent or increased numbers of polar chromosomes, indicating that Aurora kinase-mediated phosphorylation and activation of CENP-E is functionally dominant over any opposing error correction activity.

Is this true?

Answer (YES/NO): NO